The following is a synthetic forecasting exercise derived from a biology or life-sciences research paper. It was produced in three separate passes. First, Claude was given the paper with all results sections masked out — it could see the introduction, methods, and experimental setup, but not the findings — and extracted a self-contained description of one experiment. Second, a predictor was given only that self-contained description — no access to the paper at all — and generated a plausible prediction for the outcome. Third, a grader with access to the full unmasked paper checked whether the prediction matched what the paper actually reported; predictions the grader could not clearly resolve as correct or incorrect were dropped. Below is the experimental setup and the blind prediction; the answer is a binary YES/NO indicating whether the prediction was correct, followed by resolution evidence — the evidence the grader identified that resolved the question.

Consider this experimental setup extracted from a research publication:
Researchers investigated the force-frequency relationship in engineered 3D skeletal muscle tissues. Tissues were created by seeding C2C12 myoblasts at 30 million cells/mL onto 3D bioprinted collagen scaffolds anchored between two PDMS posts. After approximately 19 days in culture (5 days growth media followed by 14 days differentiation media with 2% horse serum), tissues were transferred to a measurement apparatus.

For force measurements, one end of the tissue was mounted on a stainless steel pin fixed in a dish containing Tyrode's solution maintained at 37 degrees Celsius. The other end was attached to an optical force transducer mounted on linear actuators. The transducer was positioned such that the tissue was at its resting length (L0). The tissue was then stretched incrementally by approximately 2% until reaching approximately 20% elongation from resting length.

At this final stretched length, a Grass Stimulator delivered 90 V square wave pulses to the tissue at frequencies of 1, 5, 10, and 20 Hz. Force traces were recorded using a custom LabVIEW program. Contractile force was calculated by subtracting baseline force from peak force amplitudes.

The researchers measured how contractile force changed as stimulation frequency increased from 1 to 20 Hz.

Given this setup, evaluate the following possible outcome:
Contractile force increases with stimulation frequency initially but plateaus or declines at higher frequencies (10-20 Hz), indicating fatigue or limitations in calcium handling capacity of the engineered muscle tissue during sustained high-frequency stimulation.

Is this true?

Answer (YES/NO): NO